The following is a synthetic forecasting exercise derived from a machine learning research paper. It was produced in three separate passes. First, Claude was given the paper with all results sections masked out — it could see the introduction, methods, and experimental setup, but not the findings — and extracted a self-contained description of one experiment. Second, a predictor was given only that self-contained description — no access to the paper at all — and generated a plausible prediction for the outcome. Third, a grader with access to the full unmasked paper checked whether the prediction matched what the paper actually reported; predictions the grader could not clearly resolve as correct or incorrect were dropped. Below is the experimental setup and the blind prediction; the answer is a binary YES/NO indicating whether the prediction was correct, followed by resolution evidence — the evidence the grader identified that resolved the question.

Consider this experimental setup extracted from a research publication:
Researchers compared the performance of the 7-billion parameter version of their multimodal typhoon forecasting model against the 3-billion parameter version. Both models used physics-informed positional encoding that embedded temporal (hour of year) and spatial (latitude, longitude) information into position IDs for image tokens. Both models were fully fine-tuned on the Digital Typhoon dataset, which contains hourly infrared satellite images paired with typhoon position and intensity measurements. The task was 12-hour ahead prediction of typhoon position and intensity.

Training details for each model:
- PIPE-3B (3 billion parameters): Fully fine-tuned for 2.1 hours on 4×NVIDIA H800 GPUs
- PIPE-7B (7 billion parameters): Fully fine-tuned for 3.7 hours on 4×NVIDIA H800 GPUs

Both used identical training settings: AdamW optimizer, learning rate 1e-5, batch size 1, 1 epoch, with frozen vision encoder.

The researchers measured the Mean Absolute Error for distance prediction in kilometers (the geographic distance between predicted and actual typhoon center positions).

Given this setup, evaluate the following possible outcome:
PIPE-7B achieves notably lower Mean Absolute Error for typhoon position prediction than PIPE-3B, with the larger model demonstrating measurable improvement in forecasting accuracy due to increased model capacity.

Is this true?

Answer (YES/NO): NO